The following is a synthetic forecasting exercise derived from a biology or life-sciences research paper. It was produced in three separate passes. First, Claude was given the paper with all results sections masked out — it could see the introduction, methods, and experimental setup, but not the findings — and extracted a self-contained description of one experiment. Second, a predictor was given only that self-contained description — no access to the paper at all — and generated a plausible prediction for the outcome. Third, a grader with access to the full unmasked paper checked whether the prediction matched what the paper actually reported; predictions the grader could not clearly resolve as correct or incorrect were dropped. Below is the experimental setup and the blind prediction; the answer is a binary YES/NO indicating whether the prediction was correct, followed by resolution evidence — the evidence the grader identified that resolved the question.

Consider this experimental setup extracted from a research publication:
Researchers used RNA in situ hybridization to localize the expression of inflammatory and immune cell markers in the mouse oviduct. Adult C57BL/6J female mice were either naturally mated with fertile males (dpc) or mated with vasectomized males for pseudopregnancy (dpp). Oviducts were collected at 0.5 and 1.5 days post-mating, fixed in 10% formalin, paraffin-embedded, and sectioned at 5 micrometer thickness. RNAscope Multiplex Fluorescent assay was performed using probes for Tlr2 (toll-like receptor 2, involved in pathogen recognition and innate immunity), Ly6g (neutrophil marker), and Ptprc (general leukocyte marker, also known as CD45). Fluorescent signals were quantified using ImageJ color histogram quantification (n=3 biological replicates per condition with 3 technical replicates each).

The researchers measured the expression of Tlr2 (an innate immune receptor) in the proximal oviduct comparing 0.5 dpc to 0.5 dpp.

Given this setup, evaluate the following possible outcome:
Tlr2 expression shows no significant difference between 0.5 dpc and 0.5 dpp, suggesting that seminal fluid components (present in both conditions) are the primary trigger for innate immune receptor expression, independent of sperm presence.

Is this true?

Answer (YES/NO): NO